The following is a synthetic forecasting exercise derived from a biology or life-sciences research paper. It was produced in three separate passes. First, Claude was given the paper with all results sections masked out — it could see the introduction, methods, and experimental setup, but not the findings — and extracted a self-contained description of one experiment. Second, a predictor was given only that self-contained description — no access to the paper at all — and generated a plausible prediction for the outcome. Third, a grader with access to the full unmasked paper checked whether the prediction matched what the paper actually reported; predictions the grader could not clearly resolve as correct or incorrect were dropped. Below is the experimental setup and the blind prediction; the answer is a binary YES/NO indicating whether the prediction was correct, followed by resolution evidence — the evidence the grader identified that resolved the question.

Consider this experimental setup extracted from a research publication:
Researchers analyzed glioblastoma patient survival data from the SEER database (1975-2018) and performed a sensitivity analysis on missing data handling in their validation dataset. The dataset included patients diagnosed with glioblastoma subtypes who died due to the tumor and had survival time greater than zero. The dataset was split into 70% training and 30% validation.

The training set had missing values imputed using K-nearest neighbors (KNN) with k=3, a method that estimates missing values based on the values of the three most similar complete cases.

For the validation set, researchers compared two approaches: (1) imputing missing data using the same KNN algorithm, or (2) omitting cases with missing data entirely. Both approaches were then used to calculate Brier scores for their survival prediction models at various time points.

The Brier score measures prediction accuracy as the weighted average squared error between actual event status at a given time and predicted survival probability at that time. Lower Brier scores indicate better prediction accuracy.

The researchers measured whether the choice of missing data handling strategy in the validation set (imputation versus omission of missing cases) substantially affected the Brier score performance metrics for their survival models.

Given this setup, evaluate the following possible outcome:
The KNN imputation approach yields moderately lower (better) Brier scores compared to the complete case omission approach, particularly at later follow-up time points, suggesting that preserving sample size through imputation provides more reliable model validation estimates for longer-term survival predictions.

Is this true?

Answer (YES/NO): NO